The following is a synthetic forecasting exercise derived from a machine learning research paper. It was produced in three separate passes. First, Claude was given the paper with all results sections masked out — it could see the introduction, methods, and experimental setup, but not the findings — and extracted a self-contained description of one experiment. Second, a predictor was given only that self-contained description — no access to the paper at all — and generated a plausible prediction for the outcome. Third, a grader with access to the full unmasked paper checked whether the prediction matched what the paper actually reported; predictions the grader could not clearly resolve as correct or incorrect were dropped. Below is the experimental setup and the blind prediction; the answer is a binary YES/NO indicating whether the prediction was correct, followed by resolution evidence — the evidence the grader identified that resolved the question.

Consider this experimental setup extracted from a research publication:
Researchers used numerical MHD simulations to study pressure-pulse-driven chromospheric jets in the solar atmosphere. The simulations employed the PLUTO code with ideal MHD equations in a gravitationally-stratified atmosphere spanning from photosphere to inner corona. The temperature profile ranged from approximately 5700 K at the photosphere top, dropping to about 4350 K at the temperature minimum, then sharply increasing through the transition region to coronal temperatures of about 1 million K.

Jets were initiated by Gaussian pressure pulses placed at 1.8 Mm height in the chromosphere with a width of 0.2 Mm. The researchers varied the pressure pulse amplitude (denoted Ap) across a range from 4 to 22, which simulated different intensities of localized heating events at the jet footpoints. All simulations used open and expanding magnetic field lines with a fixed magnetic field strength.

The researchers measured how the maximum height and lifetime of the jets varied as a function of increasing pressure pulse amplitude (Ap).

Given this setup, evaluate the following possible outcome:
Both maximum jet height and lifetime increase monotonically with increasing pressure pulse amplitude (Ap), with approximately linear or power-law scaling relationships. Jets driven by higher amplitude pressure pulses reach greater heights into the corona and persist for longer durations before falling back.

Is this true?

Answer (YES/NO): YES